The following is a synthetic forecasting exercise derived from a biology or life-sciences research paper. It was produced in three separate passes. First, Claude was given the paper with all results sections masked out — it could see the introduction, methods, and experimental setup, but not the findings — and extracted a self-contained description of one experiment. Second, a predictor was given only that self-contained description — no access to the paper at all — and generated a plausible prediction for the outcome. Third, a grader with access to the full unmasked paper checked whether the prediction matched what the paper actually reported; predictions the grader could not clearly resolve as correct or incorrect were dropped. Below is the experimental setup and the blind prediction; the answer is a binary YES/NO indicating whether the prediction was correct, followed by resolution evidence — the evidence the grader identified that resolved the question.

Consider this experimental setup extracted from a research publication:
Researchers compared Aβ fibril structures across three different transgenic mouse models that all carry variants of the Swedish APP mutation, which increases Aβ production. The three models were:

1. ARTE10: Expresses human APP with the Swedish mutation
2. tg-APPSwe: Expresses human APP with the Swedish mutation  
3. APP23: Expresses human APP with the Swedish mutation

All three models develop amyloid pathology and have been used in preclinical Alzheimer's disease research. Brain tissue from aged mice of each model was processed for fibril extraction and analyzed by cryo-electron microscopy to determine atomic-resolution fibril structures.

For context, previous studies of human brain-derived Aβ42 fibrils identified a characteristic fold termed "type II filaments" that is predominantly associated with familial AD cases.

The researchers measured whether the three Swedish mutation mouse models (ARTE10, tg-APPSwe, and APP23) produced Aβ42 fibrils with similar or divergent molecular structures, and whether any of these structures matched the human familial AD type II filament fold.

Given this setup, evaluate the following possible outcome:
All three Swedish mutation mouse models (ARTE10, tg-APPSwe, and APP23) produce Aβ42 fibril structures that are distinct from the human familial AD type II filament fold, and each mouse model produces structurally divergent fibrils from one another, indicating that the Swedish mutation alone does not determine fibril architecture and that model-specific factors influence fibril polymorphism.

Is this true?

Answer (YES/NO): NO